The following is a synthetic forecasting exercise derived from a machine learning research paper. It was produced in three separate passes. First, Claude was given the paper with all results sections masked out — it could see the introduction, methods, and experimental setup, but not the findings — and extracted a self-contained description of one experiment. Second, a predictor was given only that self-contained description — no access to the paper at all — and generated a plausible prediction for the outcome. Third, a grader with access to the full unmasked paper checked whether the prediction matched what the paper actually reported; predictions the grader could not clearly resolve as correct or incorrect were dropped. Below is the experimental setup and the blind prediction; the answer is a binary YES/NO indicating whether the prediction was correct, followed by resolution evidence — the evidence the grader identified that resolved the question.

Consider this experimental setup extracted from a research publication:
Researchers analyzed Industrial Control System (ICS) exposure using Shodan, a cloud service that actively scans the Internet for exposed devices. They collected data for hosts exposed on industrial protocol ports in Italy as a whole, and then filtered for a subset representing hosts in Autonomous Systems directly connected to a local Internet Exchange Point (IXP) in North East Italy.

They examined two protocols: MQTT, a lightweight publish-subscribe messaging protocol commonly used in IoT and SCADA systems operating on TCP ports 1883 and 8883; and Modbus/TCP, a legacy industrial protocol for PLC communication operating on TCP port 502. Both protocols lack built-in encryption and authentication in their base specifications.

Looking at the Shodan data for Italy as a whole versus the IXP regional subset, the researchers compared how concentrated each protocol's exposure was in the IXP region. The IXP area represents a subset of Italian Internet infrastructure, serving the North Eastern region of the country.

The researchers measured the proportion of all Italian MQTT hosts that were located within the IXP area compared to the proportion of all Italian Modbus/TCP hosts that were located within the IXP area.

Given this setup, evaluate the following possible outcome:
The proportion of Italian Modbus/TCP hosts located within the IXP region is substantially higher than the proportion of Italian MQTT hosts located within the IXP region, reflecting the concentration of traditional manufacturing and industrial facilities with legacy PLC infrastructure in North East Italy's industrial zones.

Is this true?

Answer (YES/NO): NO